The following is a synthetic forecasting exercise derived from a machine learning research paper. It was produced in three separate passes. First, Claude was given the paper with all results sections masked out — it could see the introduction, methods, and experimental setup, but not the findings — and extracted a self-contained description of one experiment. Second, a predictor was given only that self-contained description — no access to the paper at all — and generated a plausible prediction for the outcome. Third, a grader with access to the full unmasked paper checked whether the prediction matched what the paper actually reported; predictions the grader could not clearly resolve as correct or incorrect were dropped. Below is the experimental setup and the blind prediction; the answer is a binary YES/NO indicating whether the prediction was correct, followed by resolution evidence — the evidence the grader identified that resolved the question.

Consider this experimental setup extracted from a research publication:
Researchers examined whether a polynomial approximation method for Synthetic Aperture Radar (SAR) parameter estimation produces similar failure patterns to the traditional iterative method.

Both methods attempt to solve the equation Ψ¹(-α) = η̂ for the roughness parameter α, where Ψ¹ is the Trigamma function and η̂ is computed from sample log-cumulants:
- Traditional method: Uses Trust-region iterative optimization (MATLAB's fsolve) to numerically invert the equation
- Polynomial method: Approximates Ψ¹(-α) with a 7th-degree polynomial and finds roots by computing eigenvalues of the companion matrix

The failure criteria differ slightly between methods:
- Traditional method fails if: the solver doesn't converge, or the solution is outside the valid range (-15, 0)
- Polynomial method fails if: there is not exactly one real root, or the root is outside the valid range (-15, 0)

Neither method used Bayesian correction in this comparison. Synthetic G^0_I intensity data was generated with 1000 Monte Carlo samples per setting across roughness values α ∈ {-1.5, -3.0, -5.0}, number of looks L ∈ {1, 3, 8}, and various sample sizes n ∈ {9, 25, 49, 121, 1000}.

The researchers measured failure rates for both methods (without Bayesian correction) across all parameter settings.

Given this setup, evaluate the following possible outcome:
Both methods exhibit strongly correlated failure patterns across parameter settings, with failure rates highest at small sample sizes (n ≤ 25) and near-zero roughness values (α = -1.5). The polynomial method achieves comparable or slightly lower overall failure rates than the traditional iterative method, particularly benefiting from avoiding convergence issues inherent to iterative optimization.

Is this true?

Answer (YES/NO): NO